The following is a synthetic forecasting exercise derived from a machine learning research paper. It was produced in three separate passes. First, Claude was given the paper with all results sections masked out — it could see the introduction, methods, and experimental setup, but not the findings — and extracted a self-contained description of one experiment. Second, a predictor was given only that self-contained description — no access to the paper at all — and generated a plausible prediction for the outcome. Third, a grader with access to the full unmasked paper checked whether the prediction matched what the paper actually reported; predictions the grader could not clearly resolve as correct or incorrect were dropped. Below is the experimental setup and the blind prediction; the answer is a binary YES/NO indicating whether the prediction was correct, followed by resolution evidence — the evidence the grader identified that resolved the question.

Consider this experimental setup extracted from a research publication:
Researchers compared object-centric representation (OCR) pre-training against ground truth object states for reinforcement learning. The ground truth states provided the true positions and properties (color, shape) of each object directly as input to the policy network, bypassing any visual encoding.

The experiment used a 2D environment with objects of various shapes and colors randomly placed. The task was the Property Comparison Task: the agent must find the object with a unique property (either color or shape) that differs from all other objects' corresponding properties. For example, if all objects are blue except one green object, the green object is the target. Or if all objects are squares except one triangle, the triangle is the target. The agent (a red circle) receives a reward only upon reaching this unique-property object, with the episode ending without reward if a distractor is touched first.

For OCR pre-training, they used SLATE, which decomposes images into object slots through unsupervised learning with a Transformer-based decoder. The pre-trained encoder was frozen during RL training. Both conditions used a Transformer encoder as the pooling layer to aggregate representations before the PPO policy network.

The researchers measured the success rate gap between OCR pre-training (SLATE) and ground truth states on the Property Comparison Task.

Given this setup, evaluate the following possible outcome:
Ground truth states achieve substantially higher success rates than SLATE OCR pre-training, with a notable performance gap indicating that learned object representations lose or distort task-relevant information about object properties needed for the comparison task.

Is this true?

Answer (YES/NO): NO